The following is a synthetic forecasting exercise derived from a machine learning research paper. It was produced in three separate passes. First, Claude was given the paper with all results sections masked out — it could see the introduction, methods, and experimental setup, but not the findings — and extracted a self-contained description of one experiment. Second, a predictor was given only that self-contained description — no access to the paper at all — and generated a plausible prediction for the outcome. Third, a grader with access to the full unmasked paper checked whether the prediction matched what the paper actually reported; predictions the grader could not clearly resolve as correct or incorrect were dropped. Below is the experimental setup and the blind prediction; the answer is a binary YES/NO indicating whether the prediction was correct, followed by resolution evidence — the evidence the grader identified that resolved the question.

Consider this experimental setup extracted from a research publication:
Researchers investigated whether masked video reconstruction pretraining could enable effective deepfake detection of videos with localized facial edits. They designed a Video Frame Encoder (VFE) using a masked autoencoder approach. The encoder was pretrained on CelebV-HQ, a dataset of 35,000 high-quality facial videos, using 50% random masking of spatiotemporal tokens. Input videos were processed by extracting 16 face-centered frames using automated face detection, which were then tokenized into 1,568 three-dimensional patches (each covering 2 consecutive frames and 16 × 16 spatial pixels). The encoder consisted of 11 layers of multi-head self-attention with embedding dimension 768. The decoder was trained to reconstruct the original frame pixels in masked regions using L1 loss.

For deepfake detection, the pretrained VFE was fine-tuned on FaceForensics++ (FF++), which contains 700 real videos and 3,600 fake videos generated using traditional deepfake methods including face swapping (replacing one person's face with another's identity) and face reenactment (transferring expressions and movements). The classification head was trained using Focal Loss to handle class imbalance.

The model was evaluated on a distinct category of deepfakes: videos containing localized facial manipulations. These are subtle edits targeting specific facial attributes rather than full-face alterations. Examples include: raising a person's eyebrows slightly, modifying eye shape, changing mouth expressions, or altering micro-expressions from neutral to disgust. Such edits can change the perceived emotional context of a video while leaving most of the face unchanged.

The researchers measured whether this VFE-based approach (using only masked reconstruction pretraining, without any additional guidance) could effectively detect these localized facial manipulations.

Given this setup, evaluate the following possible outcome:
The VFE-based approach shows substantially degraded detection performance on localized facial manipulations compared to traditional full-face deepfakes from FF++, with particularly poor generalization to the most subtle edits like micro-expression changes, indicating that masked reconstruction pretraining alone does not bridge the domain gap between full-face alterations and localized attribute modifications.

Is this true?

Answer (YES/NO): YES